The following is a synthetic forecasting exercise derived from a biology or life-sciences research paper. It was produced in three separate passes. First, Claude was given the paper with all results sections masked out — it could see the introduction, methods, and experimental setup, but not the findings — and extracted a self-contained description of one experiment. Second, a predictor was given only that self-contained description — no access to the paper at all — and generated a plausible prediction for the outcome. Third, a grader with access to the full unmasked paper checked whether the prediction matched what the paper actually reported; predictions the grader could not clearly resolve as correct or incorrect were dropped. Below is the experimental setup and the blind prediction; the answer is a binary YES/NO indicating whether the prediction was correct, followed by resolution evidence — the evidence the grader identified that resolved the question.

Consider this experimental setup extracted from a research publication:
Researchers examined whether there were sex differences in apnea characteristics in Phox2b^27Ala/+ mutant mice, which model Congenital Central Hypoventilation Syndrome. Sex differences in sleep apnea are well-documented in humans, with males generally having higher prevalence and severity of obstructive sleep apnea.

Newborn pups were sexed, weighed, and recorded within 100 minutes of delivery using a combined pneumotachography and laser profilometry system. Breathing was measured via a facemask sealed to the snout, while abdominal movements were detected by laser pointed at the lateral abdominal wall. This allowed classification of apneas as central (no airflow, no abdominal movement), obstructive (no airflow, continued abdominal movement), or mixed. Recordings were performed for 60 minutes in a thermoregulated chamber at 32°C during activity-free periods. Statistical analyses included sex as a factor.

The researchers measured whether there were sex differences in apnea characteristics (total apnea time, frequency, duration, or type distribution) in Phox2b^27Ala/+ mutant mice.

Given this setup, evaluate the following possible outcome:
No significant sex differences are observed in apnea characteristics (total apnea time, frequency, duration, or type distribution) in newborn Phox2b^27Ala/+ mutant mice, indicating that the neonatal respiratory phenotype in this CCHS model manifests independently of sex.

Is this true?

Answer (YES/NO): YES